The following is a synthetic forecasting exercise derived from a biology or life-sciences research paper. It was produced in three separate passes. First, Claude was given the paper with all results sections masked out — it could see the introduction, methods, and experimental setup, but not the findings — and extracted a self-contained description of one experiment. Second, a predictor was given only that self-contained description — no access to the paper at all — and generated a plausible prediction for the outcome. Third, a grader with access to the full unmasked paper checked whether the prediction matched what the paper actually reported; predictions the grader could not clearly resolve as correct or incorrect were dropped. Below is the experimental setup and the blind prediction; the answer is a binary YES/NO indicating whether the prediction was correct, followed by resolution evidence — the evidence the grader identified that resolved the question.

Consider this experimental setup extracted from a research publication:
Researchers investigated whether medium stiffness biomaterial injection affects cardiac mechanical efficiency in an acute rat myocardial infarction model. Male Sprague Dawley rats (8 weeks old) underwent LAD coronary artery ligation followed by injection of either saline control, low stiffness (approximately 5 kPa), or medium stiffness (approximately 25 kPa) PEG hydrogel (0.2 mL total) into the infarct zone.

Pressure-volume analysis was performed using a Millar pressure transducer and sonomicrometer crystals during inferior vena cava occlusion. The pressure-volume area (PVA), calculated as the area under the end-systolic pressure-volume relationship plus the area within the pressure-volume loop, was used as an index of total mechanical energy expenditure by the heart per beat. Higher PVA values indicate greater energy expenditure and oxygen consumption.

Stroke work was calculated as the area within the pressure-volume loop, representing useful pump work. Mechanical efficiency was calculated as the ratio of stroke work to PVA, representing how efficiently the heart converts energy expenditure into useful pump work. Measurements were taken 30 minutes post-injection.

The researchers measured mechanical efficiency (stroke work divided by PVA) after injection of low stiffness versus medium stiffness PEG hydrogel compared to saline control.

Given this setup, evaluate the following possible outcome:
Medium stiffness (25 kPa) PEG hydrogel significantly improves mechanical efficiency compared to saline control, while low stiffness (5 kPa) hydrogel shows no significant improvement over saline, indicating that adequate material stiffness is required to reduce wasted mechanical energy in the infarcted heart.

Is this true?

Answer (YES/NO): NO